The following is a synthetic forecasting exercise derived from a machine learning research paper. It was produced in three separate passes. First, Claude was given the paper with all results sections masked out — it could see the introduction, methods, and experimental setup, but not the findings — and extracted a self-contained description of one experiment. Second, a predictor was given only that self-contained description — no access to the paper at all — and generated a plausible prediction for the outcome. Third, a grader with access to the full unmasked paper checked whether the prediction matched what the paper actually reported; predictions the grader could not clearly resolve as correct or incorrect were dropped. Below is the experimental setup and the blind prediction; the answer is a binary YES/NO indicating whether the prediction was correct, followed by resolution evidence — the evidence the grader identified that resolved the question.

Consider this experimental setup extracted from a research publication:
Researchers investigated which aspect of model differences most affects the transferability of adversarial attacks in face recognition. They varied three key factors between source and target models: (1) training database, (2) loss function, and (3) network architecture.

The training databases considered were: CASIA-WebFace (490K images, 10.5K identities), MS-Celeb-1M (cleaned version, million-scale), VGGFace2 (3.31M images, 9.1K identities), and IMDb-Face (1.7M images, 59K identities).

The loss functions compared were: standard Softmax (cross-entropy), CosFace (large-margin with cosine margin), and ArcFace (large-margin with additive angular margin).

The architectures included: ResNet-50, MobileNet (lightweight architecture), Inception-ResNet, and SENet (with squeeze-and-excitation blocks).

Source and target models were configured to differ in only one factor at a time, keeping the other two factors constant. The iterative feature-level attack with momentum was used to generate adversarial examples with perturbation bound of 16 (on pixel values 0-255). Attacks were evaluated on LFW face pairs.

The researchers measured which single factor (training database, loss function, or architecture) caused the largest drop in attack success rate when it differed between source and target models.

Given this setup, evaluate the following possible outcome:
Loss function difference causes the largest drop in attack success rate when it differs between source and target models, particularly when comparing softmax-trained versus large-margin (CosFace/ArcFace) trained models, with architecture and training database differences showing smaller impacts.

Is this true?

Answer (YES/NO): NO